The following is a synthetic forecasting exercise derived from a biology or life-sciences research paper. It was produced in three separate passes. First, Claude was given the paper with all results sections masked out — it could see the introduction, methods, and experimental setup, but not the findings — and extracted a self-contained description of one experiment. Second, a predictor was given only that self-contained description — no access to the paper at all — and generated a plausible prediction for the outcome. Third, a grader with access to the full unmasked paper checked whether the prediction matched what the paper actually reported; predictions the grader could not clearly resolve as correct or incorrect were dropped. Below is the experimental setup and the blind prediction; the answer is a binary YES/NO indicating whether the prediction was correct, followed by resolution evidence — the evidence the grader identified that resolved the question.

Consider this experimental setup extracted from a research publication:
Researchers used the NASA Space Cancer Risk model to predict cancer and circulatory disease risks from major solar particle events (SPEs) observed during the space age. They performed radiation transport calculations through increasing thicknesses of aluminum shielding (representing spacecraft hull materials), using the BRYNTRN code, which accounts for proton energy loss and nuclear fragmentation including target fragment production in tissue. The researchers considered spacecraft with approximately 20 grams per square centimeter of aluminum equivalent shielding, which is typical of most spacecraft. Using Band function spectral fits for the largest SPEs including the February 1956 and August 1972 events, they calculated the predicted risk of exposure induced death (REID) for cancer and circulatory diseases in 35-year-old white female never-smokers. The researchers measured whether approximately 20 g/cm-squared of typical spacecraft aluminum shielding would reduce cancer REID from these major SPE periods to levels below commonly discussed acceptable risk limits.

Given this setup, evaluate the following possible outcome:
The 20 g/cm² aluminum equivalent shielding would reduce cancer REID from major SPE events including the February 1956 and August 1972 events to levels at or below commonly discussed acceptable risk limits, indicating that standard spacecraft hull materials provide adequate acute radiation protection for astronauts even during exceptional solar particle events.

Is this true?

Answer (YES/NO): YES